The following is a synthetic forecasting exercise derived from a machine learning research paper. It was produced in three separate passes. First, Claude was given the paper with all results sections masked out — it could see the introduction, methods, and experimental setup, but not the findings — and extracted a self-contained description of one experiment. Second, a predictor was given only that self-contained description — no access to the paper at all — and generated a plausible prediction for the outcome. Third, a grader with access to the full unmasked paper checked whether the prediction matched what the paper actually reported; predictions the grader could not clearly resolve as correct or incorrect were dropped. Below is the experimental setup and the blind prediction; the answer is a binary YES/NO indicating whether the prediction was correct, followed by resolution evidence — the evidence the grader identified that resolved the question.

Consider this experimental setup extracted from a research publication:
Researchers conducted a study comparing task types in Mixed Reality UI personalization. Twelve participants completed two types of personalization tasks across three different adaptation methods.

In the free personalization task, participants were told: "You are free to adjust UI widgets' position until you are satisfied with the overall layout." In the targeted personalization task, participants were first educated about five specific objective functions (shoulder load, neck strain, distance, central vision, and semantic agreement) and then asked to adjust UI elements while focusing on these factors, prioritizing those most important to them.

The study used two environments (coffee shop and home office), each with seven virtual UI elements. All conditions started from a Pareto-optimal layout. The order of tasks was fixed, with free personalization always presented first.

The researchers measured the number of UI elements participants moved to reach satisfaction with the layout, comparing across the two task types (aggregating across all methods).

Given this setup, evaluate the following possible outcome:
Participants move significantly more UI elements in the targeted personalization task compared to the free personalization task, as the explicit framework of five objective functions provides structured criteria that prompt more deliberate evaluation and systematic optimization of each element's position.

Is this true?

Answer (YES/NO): NO